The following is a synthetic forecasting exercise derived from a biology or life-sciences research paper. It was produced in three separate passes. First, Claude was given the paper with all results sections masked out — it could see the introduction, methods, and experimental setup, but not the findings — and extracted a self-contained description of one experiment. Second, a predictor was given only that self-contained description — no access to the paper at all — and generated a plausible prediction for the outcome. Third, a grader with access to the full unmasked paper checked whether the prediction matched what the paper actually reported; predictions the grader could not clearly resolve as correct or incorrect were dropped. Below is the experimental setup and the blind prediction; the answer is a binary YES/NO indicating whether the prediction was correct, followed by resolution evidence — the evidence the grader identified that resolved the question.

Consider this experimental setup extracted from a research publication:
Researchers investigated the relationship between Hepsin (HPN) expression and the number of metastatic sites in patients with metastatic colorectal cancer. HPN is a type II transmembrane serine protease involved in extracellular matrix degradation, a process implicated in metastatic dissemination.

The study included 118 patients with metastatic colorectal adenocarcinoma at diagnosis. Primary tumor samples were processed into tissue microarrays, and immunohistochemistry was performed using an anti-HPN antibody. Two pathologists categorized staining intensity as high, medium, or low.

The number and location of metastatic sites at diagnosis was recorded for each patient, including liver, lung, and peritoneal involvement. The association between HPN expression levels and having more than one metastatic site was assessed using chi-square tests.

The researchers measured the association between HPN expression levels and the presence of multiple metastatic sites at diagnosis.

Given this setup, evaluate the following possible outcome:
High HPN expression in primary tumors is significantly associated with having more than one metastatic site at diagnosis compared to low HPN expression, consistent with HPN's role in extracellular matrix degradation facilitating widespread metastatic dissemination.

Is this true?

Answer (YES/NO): NO